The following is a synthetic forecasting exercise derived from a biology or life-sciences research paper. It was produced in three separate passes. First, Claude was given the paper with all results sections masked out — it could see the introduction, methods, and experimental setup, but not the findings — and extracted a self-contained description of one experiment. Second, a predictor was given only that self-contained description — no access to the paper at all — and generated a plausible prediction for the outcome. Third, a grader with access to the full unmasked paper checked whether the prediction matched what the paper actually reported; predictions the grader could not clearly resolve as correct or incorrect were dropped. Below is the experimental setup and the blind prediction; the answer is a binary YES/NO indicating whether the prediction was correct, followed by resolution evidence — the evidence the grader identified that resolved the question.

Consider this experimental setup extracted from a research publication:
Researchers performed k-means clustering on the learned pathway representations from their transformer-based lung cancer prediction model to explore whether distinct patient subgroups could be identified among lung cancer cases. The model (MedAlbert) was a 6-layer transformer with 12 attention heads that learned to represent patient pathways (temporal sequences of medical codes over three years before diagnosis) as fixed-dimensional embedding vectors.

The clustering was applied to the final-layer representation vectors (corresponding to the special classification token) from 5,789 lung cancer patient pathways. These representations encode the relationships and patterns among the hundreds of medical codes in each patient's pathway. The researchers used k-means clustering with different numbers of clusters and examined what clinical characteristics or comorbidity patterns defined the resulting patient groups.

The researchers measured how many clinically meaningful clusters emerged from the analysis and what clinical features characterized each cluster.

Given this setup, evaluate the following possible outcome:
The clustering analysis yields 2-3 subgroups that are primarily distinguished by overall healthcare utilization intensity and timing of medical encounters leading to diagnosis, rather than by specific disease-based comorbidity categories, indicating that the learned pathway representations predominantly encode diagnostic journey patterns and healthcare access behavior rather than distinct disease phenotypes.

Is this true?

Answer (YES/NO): NO